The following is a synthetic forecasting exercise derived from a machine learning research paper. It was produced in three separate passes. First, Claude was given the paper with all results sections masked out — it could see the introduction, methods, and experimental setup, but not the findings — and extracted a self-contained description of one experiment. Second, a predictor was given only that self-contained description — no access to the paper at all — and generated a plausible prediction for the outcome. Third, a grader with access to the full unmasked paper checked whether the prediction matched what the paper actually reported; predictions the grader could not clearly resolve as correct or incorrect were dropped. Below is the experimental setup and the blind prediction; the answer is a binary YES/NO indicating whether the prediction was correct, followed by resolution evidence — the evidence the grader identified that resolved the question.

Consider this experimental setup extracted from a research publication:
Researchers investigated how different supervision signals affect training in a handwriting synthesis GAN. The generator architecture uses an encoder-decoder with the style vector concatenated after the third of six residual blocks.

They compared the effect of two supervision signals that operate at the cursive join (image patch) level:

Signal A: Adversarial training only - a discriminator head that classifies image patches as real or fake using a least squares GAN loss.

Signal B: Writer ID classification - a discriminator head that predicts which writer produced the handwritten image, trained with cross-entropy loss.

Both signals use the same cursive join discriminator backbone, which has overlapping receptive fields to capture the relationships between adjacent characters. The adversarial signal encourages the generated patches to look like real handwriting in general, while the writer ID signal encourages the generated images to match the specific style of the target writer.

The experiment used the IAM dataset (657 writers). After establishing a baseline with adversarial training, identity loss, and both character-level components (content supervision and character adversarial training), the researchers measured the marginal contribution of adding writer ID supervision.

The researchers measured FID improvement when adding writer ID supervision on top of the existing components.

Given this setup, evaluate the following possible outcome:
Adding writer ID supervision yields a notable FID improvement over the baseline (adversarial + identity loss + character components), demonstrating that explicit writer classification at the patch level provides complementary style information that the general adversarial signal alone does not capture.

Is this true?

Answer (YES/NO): YES